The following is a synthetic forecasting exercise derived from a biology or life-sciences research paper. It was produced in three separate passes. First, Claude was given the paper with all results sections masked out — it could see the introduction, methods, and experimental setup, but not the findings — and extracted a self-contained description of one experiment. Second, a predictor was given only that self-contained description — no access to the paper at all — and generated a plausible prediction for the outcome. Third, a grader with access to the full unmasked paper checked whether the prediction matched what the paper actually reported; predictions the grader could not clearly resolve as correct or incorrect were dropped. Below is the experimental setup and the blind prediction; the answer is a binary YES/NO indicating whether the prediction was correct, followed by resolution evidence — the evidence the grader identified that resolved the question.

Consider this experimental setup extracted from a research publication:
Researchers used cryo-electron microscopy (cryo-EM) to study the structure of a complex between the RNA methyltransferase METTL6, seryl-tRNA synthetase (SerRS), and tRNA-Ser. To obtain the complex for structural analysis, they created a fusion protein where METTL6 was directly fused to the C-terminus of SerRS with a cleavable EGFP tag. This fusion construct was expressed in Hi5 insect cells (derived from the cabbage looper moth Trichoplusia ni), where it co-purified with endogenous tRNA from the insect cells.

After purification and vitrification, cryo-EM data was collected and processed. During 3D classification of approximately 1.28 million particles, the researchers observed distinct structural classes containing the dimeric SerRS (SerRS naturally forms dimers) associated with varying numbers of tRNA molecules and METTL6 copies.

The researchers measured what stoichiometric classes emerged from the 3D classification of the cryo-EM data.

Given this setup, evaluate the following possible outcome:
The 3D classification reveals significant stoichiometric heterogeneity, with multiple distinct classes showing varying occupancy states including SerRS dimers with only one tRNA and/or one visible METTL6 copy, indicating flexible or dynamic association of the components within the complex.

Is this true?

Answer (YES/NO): YES